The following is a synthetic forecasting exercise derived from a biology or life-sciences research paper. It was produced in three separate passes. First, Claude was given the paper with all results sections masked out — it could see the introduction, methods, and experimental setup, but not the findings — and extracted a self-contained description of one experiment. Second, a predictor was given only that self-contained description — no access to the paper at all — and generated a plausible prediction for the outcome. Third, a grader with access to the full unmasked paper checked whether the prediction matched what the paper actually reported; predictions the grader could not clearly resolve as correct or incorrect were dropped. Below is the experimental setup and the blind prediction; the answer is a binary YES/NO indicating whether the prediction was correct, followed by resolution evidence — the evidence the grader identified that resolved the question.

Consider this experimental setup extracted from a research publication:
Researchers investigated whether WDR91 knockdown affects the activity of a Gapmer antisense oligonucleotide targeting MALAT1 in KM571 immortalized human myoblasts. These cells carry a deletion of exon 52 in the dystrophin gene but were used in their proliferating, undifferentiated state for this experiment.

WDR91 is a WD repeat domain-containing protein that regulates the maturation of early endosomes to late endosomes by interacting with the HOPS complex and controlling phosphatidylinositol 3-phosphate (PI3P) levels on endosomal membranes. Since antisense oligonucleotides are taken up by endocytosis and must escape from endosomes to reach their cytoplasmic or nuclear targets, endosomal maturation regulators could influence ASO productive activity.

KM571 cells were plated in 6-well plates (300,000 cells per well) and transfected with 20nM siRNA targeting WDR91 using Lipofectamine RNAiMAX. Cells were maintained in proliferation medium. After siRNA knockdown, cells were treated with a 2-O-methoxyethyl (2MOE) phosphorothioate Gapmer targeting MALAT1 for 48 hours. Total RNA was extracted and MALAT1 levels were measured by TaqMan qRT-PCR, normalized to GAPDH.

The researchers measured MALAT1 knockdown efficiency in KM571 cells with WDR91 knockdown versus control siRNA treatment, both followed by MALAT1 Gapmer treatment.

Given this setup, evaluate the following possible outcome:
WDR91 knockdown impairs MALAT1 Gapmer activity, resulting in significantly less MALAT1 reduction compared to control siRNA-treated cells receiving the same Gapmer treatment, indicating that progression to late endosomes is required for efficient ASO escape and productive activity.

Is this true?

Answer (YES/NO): NO